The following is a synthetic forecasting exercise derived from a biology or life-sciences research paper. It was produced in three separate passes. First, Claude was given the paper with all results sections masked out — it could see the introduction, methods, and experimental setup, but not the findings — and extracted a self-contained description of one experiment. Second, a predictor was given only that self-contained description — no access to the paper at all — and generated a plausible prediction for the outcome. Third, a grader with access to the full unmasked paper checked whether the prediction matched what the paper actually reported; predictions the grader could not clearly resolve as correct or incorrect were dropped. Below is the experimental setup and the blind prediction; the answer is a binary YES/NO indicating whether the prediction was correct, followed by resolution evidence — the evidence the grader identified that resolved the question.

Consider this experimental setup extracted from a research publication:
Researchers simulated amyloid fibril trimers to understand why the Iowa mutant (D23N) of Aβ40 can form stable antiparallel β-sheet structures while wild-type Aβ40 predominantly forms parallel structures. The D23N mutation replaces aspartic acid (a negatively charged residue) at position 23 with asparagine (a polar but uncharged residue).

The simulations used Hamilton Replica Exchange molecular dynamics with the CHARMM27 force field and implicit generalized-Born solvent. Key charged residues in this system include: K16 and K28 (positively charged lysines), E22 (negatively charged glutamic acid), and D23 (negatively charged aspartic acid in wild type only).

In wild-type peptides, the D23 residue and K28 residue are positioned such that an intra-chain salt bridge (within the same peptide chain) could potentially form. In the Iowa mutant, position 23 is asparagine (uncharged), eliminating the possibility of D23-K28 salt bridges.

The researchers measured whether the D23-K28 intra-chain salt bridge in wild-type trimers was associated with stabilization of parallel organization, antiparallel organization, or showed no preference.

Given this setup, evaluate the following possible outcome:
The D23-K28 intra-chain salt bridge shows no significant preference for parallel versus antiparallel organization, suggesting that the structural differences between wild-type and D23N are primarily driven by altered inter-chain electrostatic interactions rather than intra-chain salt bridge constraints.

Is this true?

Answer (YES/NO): NO